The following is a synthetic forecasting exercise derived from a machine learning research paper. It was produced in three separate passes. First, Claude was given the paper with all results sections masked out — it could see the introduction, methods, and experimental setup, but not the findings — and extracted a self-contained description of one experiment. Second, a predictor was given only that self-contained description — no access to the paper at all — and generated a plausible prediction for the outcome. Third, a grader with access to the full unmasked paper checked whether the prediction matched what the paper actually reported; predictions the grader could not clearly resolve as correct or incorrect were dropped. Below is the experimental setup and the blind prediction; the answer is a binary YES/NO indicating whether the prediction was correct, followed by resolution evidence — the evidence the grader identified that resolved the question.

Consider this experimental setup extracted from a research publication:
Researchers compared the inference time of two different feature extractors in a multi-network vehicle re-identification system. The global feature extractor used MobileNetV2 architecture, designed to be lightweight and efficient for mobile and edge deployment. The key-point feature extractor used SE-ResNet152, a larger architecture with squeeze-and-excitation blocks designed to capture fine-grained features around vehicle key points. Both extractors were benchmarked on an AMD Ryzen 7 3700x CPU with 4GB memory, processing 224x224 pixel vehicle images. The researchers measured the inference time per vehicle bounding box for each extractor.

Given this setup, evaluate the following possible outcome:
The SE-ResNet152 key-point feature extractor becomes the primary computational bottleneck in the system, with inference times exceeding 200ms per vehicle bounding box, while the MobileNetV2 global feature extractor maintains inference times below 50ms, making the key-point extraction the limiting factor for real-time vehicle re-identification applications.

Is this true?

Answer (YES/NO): NO